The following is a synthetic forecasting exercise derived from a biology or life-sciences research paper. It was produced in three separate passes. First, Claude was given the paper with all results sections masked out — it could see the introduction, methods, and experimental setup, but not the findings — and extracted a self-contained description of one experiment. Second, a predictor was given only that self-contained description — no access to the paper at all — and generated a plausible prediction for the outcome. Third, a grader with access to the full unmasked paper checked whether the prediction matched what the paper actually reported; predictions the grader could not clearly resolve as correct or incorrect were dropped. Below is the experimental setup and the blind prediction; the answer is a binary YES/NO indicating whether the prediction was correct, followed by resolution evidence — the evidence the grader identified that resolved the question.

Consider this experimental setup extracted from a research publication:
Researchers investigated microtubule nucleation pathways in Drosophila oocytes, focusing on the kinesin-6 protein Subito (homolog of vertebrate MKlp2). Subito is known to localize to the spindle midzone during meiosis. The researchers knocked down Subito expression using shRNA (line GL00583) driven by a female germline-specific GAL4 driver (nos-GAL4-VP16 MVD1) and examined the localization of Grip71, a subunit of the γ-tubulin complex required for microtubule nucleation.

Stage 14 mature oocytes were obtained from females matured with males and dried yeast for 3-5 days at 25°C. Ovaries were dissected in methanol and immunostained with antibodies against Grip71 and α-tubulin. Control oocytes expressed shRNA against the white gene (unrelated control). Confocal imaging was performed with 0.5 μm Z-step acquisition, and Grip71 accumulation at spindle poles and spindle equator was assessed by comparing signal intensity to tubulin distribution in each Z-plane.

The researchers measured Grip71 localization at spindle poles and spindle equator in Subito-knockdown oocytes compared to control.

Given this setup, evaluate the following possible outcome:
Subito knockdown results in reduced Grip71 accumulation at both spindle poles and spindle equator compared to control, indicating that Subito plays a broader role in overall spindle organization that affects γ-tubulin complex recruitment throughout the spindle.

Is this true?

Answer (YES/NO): NO